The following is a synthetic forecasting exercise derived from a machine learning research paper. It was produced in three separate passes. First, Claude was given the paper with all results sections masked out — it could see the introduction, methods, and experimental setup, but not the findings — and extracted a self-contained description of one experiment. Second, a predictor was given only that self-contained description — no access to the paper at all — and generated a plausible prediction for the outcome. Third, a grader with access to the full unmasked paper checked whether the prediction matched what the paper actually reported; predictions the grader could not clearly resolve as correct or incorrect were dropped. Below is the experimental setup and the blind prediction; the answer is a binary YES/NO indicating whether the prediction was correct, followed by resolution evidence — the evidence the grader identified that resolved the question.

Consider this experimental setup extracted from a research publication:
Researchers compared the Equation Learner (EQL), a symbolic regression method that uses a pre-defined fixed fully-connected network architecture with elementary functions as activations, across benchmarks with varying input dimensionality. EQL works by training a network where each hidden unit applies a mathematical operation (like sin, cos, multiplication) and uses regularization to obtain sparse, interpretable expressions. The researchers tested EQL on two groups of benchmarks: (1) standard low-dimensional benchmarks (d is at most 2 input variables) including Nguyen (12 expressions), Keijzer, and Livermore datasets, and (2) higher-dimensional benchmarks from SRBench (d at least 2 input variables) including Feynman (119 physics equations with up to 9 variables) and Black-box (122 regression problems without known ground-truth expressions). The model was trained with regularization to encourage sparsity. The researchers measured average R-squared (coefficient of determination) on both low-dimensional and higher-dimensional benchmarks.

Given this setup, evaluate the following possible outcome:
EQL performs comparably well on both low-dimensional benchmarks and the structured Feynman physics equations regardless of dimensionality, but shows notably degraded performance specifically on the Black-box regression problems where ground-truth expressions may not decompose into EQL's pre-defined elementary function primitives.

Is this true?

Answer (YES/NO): NO